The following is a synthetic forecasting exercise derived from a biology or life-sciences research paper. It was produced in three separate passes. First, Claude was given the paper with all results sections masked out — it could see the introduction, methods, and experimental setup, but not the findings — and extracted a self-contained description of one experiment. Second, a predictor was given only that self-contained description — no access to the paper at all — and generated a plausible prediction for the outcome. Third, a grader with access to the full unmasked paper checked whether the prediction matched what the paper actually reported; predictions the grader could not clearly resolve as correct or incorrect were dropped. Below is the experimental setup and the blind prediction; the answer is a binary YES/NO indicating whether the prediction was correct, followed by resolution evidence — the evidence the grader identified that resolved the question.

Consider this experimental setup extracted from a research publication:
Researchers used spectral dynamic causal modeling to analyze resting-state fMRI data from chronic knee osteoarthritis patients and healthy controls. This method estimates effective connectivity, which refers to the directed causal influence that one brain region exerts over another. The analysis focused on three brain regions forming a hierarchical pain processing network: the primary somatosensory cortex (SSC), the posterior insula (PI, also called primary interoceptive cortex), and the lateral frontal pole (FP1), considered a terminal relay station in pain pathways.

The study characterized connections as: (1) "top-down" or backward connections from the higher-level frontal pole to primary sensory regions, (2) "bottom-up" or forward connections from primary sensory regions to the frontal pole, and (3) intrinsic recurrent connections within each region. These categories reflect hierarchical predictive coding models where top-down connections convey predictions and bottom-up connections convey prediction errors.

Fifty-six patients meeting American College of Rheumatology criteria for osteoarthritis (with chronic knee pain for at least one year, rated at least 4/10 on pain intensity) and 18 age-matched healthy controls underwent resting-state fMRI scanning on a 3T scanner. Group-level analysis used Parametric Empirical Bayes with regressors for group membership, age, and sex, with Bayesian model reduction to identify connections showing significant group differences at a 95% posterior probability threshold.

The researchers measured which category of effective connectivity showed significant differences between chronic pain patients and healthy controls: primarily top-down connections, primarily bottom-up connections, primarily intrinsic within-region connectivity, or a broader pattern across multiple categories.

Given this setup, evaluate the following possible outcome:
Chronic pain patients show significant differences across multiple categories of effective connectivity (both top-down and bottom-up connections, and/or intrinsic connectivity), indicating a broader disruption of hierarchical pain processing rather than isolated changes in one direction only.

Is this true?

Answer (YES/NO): YES